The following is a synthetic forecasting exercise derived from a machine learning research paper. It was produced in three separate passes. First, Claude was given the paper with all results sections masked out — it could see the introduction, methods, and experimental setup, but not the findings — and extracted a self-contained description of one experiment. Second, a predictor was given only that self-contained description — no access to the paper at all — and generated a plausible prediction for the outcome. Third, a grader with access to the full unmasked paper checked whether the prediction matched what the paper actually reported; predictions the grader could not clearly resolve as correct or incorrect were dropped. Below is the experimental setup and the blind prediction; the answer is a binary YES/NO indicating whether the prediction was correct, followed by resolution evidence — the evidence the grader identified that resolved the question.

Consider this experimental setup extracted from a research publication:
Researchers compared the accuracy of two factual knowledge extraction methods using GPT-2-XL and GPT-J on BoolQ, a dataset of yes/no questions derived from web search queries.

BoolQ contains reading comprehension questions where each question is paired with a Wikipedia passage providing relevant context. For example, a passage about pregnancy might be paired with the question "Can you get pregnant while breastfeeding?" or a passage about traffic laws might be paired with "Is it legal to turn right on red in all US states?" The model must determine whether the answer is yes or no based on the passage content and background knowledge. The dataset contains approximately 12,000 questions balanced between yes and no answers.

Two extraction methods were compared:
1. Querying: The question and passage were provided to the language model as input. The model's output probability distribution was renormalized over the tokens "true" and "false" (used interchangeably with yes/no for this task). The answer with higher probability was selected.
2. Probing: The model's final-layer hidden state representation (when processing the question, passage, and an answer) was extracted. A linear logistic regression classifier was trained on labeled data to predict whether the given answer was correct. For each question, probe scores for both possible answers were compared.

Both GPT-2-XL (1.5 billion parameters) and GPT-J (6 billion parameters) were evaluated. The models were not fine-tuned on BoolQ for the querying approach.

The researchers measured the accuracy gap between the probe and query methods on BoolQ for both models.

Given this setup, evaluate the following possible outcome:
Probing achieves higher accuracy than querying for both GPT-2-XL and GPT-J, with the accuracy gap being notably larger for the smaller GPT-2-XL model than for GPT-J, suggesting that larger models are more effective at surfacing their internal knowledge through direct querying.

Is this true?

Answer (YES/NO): YES